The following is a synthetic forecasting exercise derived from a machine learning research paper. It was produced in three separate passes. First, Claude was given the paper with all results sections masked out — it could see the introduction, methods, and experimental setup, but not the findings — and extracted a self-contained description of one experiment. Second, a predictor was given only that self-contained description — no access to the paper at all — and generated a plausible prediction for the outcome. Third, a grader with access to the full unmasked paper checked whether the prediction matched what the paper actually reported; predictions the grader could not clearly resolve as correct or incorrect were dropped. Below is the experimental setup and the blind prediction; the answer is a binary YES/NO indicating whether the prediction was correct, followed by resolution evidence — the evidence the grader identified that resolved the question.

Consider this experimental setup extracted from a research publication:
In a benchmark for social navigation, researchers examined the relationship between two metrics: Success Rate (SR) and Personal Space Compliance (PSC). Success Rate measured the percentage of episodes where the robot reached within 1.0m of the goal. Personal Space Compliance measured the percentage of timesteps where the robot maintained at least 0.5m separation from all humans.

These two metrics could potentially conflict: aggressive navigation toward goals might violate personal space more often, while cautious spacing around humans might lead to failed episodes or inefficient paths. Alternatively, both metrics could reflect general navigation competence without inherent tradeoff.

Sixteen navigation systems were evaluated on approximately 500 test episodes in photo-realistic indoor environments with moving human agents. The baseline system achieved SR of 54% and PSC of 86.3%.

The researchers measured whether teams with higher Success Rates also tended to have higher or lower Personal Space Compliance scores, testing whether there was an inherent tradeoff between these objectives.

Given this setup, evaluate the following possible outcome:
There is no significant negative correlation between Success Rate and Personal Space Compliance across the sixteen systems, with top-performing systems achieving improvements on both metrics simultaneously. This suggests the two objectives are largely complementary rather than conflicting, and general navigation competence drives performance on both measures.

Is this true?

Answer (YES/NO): NO